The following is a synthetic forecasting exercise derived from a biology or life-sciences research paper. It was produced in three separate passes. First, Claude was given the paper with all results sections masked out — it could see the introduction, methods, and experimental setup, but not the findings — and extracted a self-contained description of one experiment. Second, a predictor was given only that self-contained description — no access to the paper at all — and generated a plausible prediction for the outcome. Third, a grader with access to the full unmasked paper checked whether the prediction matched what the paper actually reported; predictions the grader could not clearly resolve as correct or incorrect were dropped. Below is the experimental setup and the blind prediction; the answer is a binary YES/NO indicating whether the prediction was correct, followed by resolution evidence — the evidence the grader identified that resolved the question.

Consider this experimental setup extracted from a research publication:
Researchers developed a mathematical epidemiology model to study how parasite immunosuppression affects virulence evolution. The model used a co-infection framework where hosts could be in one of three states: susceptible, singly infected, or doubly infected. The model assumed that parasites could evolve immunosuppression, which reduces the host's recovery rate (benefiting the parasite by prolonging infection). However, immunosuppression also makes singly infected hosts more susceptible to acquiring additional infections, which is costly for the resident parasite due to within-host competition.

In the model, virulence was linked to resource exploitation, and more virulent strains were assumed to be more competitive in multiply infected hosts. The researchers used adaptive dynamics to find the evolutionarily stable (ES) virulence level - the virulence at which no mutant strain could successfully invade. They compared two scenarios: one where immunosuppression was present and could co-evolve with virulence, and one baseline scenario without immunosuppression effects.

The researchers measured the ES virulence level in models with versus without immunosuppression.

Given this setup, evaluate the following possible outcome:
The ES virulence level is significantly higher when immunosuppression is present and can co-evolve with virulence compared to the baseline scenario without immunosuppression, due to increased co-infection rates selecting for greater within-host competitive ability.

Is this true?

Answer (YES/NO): YES